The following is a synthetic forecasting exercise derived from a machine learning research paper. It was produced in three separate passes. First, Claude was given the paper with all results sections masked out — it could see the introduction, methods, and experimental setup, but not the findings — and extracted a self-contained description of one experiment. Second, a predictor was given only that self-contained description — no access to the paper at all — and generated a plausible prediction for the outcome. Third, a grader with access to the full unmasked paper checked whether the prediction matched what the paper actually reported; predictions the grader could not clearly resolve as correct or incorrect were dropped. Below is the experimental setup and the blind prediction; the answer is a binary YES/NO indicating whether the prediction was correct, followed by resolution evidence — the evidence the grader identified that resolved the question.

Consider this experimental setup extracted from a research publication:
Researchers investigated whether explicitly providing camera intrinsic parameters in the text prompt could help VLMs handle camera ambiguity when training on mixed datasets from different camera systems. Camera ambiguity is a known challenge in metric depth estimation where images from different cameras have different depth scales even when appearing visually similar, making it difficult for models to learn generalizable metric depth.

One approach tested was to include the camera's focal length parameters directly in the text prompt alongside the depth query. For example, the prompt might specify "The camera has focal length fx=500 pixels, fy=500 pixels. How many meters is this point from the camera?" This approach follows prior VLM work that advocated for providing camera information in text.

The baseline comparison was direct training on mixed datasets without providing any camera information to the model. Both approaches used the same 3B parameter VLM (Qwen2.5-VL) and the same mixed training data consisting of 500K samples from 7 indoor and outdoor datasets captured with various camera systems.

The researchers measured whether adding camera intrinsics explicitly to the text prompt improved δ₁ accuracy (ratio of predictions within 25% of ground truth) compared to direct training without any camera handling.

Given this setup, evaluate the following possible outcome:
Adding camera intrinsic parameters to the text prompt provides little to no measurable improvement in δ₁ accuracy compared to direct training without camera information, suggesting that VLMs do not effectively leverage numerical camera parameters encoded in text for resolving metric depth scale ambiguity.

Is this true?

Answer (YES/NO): YES